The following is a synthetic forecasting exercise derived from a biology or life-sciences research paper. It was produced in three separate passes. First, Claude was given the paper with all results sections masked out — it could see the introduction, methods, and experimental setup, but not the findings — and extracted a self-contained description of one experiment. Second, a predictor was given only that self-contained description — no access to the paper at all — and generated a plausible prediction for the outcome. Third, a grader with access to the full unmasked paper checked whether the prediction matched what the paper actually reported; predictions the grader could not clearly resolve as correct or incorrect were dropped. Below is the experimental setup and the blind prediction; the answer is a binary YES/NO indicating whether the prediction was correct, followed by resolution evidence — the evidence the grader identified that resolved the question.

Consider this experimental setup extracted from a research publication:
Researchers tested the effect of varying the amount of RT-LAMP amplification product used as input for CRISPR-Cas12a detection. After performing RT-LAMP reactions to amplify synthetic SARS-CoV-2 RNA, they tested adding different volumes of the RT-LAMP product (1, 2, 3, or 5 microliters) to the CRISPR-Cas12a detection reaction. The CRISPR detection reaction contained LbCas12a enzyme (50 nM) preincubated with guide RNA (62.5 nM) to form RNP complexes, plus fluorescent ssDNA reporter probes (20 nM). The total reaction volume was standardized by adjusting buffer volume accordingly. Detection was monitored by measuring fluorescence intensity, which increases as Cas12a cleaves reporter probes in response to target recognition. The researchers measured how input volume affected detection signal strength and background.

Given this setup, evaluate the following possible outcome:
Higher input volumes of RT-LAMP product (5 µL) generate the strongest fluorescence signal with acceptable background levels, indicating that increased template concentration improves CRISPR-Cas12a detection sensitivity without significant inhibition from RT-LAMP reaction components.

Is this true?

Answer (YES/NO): NO